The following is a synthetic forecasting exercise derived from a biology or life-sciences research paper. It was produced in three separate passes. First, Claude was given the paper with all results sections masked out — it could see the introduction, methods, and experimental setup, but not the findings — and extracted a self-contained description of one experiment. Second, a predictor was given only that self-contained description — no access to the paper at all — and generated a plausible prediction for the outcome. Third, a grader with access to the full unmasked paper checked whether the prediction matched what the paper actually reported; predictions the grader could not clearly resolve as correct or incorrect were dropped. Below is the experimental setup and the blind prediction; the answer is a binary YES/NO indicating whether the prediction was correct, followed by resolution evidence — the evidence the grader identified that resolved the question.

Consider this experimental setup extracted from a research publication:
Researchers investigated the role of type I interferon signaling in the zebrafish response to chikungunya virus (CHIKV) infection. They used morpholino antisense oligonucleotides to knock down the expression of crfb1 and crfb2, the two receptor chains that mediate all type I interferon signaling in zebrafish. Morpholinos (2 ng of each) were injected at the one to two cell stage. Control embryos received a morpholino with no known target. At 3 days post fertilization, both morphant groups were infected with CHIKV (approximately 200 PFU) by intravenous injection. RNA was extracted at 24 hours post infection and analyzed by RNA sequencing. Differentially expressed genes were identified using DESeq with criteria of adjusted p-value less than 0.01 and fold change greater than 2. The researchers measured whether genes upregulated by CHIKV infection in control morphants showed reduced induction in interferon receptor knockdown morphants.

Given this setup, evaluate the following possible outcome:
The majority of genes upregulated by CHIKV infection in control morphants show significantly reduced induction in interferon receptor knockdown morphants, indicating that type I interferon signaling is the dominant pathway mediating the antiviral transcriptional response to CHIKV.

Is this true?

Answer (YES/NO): NO